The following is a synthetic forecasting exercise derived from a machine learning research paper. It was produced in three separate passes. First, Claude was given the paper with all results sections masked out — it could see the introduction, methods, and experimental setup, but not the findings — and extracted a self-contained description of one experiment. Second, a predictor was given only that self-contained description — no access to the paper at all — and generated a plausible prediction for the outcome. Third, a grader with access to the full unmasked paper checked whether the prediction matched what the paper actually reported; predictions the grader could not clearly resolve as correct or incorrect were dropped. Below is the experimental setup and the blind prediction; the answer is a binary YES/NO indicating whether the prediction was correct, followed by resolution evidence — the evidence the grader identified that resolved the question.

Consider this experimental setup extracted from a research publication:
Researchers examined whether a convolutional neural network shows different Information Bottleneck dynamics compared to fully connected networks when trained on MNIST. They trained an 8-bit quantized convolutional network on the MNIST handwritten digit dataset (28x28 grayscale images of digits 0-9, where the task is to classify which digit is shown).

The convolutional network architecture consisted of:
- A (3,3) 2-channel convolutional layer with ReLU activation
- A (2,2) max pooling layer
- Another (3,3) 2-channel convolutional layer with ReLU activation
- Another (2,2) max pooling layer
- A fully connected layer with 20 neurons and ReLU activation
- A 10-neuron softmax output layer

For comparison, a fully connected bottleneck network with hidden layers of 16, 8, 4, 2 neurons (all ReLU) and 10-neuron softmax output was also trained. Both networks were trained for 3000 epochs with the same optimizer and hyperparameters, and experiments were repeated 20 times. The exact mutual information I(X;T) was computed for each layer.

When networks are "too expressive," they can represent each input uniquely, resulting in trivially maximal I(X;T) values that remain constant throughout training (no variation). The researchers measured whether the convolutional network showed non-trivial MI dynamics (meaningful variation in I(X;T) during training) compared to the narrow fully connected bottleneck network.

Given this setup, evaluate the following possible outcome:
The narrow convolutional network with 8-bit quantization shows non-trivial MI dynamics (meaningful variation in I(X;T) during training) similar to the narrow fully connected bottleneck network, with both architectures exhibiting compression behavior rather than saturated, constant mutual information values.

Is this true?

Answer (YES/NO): NO